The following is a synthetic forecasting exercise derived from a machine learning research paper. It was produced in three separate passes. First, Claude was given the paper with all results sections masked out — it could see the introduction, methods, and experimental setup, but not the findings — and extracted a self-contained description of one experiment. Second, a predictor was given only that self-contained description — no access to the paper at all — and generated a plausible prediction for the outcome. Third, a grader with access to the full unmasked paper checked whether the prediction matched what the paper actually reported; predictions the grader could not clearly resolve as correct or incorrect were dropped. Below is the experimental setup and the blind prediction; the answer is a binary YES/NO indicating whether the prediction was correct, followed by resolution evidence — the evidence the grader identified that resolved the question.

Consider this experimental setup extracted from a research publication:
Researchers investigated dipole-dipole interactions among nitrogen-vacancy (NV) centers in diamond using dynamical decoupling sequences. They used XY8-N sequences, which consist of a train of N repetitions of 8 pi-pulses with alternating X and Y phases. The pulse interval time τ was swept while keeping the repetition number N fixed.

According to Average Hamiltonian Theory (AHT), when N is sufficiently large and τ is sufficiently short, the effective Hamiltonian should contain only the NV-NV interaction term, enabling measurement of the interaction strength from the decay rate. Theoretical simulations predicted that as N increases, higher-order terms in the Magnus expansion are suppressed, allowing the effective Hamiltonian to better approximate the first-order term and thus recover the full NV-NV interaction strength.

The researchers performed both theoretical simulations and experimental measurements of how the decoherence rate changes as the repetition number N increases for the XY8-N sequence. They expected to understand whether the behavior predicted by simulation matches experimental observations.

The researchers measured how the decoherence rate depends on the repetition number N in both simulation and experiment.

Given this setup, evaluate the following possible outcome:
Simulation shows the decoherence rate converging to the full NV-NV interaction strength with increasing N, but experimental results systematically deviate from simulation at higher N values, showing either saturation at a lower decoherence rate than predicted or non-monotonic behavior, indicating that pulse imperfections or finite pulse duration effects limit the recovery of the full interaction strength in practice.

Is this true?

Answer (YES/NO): NO